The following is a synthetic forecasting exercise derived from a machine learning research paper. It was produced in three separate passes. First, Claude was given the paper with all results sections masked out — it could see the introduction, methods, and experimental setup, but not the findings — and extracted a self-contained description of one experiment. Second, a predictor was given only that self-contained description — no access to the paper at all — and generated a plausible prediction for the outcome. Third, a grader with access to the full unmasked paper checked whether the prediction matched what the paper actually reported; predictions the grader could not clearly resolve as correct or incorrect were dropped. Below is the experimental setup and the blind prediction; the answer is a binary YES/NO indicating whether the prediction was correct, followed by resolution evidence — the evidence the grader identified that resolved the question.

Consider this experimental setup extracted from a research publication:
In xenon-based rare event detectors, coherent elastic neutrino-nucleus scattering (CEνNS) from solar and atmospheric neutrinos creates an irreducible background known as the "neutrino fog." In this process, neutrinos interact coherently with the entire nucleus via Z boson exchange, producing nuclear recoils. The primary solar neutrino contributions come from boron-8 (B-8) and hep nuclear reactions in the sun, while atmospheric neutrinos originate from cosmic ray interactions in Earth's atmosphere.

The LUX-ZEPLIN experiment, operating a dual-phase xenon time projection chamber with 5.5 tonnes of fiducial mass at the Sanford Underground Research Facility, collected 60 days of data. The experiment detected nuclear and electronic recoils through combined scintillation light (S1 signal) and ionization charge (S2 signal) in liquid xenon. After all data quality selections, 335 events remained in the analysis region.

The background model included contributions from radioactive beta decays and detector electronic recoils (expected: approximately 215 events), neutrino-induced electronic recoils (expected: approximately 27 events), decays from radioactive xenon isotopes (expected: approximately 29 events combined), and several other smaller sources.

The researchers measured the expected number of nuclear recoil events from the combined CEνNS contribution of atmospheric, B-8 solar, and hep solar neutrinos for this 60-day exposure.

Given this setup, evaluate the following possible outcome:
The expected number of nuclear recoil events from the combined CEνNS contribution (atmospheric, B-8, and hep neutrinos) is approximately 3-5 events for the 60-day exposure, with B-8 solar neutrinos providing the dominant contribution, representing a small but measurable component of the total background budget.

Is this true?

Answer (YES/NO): NO